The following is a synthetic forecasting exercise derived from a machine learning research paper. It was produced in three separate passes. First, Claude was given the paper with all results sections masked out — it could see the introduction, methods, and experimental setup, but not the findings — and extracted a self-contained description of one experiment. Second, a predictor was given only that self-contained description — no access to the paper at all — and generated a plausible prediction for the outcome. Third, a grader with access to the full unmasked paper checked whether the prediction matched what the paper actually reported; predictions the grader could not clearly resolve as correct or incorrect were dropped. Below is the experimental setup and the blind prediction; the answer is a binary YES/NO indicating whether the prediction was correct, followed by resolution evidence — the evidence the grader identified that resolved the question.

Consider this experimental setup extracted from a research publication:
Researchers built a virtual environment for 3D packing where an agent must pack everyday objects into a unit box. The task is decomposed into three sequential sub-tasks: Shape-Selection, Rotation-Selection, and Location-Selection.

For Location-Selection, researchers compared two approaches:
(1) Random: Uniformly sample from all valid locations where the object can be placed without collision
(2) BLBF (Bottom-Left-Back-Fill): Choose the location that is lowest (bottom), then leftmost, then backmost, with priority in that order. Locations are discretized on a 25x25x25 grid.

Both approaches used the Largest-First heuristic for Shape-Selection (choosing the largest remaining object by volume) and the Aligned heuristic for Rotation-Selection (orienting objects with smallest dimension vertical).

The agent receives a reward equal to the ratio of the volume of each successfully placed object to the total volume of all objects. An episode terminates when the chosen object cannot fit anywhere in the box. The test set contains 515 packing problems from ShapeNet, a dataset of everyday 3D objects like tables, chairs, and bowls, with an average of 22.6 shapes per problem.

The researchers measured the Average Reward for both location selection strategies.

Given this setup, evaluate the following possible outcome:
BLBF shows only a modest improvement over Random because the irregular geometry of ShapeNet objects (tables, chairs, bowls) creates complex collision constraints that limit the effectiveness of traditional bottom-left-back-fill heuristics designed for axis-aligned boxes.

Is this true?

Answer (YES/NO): NO